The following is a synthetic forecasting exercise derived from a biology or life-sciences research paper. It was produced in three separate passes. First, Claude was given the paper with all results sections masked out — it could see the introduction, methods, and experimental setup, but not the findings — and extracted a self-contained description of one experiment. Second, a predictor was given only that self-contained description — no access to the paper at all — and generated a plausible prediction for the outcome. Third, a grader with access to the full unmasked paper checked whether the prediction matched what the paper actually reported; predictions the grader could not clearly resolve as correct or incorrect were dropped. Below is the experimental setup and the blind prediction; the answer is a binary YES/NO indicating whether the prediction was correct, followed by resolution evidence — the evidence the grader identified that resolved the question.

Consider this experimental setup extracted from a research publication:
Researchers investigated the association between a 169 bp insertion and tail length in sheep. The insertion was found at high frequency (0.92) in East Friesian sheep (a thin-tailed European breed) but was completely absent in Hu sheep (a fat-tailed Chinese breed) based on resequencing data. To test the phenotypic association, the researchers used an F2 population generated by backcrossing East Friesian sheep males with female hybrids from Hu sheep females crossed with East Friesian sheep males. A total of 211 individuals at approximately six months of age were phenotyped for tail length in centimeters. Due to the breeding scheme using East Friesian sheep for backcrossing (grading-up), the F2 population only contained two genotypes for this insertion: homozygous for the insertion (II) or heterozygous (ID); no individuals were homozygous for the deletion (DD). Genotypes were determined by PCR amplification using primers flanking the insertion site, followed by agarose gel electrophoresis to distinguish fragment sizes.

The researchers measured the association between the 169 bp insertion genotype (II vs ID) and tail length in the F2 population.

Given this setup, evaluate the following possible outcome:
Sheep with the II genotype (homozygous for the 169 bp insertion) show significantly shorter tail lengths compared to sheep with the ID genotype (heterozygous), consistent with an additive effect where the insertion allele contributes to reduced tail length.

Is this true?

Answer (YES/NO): NO